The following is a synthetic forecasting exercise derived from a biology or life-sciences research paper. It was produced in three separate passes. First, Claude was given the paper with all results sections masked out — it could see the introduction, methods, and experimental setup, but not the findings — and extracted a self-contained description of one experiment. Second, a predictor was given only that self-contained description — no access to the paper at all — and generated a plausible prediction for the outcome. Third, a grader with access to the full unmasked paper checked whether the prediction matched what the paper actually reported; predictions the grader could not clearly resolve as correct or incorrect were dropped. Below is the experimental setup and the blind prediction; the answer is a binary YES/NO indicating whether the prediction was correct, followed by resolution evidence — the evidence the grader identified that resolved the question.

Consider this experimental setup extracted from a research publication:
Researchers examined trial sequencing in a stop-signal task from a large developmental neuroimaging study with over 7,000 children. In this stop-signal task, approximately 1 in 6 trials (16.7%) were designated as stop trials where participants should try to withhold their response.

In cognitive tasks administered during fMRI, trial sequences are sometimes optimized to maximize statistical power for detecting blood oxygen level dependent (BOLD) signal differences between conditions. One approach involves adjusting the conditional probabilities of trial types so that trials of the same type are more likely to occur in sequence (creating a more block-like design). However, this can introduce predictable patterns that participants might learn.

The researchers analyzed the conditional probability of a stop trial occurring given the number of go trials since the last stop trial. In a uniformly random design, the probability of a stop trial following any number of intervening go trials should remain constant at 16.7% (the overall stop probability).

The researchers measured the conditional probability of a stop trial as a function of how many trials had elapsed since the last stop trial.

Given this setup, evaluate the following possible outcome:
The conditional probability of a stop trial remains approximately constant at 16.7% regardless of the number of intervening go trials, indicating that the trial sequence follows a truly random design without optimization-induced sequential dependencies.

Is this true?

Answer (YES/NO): NO